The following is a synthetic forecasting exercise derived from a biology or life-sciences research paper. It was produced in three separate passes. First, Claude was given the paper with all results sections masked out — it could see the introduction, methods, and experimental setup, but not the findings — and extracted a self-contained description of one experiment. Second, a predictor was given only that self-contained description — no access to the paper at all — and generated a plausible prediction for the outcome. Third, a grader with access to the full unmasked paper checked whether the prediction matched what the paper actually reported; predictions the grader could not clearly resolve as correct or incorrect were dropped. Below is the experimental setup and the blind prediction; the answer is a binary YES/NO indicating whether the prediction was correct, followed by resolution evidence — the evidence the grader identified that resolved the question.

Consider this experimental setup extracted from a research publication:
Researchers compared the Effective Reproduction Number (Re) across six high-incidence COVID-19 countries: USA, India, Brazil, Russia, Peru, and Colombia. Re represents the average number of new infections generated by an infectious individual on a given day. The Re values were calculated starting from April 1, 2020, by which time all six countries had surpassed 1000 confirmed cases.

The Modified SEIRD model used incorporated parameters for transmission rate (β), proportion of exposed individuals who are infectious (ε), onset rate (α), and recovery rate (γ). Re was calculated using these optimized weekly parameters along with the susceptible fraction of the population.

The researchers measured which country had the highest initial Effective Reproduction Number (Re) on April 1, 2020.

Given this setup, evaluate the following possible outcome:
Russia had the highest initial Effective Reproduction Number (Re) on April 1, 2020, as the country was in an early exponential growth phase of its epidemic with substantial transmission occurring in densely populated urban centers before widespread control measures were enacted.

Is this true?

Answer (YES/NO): NO